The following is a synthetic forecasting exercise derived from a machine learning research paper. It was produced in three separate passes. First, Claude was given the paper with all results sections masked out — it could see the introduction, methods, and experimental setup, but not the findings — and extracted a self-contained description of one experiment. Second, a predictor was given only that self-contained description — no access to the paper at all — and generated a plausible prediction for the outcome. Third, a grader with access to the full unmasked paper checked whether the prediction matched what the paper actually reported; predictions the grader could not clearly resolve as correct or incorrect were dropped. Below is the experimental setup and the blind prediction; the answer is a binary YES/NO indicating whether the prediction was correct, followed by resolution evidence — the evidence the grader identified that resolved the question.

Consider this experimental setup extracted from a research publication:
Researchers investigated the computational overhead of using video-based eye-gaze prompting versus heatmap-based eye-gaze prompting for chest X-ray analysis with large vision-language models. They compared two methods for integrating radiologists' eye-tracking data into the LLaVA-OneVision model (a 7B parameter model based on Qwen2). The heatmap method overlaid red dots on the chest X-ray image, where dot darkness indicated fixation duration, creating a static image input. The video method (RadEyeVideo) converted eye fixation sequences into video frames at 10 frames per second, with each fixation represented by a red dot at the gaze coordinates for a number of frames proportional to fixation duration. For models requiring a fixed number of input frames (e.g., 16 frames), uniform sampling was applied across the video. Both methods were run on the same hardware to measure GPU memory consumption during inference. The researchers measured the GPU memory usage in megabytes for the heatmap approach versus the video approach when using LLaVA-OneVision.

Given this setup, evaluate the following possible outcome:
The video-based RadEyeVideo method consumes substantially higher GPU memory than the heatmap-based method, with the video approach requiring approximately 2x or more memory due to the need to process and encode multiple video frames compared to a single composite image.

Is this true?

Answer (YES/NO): NO